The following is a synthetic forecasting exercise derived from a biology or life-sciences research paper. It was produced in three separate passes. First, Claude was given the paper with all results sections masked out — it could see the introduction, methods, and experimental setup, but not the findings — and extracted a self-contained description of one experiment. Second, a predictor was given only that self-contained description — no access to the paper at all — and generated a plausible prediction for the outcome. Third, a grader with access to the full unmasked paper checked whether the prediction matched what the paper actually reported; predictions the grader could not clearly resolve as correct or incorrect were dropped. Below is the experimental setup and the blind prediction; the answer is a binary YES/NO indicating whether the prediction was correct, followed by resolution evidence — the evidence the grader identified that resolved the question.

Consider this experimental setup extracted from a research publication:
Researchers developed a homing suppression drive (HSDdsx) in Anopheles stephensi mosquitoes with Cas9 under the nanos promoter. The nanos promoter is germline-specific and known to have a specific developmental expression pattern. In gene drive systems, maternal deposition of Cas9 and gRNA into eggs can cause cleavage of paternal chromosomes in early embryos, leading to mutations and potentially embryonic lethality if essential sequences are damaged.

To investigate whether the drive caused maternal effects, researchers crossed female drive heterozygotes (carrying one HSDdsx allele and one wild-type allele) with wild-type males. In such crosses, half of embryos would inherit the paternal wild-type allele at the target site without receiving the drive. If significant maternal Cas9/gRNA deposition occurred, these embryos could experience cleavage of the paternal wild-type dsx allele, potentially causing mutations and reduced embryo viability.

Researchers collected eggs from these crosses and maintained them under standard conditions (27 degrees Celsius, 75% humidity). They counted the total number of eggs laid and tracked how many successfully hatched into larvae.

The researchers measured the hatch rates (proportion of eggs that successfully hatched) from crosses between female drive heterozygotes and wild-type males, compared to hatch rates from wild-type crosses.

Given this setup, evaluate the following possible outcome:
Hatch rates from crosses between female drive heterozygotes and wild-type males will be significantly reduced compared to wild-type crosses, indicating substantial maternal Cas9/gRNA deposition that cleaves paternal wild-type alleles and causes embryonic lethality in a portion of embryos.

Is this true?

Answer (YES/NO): YES